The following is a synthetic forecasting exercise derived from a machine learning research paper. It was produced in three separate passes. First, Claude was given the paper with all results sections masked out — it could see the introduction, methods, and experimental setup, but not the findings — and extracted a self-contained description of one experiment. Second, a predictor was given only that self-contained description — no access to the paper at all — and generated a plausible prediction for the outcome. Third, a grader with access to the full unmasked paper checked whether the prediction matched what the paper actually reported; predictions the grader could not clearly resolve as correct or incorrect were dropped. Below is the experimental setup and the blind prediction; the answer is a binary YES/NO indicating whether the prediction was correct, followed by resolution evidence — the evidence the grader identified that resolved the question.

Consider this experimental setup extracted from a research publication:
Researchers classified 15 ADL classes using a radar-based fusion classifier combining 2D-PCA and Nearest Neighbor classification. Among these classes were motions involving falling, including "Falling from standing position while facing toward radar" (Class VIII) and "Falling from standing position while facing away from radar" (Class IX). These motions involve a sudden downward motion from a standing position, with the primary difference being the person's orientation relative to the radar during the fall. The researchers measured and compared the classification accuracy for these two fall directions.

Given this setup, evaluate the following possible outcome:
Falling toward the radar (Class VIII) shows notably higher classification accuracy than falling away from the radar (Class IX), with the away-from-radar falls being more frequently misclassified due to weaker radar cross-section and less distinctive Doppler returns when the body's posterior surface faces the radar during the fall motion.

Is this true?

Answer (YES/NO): NO